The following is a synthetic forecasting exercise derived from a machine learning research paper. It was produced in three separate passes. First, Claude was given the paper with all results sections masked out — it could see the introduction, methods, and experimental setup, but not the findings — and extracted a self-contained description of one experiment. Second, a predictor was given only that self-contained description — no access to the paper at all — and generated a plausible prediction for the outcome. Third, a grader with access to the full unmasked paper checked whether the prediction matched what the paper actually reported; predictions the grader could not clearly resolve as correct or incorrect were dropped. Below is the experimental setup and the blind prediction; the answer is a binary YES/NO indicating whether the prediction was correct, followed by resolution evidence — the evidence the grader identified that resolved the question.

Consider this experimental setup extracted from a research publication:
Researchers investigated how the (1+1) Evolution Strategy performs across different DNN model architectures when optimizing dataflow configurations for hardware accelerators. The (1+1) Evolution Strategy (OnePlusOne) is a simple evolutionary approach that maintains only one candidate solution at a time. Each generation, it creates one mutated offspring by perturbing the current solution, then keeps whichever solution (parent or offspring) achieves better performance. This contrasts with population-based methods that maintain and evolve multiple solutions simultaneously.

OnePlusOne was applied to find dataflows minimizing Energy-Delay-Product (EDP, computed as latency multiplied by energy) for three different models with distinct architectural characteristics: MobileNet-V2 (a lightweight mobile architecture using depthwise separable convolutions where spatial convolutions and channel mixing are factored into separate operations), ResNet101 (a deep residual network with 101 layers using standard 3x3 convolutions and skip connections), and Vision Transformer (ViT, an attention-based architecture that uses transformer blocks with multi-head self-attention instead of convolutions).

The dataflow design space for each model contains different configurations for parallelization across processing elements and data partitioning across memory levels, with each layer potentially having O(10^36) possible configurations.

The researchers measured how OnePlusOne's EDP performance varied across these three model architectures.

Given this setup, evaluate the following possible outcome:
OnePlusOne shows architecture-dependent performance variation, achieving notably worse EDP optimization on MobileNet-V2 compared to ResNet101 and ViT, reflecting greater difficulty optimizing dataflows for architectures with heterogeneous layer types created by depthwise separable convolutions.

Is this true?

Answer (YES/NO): NO